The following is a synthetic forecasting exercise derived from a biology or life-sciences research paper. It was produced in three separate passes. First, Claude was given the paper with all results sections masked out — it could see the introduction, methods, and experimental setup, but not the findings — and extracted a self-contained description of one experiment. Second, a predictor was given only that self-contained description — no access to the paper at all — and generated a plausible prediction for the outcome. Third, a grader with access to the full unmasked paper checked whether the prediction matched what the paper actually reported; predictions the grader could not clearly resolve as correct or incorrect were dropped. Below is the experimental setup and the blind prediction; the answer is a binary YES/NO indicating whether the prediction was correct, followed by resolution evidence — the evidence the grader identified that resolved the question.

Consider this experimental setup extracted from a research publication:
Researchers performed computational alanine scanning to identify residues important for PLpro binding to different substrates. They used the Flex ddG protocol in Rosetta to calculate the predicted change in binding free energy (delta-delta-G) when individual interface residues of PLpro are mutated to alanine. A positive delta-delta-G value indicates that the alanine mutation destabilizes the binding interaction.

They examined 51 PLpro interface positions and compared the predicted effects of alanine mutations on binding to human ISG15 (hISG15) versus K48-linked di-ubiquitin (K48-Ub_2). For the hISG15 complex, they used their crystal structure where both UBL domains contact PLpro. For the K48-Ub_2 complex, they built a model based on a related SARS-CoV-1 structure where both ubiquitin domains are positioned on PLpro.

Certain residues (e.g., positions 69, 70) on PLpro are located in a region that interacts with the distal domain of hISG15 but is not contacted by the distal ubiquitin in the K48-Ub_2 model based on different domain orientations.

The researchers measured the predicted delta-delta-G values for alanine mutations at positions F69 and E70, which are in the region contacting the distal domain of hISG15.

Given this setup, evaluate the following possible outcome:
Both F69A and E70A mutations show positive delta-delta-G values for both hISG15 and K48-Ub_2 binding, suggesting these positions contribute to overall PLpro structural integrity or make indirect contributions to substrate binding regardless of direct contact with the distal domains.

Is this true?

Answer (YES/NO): NO